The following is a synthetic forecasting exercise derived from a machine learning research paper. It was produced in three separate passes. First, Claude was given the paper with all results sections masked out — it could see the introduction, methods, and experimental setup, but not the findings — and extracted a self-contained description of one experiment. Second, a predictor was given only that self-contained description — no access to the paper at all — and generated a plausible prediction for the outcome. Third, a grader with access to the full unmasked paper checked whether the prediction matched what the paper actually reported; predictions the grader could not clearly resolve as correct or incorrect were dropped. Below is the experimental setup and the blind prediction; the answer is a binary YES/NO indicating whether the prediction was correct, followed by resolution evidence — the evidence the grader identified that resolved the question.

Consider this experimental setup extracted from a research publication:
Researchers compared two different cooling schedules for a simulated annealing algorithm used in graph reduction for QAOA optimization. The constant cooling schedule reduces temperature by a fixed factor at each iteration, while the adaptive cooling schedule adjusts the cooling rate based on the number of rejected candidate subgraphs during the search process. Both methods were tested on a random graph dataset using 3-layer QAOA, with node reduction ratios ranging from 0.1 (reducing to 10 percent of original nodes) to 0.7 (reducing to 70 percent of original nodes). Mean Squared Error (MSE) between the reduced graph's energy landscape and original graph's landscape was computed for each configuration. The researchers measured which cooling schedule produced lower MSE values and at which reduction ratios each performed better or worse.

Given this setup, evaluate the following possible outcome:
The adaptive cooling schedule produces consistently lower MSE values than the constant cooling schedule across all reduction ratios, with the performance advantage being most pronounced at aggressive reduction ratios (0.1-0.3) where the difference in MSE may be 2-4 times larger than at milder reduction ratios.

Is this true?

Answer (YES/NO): NO